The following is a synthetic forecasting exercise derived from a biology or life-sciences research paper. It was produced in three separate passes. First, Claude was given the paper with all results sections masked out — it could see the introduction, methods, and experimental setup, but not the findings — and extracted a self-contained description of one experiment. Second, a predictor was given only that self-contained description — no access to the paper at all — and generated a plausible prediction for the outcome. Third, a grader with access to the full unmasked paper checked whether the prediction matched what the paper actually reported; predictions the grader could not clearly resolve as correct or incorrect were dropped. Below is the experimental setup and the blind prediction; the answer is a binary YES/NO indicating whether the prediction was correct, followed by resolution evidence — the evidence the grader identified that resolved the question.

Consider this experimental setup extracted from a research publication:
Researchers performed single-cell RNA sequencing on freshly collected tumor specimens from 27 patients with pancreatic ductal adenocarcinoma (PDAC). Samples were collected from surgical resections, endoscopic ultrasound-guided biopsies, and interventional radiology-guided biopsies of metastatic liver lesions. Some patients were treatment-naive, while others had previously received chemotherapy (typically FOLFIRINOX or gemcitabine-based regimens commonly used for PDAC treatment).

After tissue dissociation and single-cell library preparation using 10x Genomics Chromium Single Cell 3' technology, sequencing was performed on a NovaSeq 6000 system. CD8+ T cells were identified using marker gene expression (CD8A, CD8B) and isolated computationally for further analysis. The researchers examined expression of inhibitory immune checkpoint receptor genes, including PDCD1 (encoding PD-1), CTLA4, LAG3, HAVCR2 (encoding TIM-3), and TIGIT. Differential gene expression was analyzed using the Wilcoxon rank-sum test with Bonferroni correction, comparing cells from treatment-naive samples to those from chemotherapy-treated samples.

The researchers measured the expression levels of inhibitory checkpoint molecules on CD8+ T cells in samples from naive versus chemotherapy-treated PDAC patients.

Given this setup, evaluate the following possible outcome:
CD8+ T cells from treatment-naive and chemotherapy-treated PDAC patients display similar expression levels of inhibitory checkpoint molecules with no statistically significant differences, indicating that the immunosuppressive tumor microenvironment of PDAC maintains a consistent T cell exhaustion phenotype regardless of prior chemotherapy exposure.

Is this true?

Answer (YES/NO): NO